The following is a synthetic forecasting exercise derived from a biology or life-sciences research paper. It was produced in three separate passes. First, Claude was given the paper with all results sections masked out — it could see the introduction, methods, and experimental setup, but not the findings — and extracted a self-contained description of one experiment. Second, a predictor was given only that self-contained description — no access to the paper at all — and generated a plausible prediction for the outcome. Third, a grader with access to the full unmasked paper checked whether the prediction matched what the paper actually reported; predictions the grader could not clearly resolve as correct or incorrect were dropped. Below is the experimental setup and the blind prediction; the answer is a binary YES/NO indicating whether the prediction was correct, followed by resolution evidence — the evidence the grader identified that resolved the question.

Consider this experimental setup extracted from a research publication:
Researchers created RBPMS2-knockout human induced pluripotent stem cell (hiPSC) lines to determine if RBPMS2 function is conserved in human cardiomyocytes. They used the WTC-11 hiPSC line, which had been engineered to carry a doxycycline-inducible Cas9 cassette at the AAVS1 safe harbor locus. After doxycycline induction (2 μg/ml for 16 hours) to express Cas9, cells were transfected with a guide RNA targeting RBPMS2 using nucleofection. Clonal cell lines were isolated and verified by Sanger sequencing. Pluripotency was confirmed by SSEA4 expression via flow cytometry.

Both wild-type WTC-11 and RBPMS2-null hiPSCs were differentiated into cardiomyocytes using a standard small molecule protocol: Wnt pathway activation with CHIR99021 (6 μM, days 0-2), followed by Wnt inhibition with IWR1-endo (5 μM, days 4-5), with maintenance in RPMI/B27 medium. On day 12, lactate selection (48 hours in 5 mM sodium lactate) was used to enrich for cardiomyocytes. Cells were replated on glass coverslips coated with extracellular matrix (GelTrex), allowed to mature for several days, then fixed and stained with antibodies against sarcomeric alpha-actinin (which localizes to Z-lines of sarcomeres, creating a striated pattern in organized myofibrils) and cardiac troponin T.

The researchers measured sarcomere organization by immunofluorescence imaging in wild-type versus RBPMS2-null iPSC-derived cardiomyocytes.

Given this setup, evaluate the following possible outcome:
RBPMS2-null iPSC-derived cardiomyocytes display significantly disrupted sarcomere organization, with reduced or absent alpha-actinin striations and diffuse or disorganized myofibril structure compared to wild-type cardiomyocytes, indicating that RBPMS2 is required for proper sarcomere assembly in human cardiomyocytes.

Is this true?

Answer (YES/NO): YES